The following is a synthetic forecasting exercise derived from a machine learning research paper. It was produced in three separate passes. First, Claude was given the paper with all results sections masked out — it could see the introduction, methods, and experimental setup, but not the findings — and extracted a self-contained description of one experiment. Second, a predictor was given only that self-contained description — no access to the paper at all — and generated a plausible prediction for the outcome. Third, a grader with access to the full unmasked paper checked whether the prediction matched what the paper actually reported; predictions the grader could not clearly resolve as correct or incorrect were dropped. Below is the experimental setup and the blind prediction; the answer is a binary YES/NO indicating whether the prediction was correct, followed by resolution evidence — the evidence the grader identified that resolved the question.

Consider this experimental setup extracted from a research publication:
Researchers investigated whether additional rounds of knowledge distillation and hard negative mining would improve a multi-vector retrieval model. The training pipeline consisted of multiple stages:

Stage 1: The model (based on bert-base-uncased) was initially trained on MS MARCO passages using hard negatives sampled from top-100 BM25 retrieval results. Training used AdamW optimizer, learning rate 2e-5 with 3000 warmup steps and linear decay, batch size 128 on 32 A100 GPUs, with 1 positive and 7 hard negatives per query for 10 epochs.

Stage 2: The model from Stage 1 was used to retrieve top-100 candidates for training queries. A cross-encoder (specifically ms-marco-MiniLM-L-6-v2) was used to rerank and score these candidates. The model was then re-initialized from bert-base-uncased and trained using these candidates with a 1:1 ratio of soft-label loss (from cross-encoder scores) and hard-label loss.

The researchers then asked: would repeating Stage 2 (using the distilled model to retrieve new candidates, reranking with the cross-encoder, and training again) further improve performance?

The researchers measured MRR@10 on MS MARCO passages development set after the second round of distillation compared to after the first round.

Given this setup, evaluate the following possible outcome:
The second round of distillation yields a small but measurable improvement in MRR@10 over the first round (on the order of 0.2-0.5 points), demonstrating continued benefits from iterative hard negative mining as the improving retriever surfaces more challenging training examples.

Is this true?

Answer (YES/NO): NO